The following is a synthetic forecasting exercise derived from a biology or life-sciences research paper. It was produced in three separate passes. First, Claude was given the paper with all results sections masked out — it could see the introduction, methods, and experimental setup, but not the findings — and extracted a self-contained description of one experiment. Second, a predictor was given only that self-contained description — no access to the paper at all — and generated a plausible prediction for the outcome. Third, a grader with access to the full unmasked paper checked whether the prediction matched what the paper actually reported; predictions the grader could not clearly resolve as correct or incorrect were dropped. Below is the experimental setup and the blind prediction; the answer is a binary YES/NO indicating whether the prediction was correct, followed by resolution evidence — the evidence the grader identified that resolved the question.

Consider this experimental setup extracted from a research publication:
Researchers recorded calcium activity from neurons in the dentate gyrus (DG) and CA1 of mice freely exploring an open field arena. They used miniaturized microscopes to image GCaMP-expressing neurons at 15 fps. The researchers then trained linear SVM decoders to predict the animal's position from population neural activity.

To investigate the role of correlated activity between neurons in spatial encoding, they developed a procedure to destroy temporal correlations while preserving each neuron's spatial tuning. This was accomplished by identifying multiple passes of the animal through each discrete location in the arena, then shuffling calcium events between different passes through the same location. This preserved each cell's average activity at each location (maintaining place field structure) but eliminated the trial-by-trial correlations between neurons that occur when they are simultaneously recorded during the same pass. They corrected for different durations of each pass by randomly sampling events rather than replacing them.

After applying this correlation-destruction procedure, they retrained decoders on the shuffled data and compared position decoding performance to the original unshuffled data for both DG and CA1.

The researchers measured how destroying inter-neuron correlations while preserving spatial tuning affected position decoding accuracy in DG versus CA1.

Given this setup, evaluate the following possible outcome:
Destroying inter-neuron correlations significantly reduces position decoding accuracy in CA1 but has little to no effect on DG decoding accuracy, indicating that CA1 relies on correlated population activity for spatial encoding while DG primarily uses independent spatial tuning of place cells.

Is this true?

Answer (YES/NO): YES